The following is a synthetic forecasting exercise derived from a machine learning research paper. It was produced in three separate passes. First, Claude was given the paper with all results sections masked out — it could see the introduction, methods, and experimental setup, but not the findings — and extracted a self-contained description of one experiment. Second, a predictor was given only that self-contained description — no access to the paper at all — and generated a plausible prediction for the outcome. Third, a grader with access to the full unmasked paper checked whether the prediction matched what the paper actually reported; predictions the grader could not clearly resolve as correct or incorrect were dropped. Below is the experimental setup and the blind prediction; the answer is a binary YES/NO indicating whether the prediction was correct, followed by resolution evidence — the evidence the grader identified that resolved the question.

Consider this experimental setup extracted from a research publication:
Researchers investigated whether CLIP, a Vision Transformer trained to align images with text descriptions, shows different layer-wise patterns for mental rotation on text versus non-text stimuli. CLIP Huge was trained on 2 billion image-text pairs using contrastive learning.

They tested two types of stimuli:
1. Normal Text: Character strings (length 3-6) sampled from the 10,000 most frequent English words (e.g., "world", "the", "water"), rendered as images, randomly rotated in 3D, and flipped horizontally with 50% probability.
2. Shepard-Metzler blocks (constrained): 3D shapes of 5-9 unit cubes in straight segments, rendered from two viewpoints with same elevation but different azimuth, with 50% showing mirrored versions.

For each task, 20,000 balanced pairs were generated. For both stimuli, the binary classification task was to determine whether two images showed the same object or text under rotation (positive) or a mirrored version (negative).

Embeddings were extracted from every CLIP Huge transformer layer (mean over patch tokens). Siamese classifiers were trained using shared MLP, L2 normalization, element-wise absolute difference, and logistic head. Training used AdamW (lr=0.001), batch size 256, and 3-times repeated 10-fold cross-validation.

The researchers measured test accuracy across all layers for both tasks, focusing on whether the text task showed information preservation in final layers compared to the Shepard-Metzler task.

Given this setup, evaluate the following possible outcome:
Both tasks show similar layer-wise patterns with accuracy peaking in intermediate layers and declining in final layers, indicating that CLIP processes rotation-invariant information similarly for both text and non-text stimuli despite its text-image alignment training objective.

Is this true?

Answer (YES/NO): NO